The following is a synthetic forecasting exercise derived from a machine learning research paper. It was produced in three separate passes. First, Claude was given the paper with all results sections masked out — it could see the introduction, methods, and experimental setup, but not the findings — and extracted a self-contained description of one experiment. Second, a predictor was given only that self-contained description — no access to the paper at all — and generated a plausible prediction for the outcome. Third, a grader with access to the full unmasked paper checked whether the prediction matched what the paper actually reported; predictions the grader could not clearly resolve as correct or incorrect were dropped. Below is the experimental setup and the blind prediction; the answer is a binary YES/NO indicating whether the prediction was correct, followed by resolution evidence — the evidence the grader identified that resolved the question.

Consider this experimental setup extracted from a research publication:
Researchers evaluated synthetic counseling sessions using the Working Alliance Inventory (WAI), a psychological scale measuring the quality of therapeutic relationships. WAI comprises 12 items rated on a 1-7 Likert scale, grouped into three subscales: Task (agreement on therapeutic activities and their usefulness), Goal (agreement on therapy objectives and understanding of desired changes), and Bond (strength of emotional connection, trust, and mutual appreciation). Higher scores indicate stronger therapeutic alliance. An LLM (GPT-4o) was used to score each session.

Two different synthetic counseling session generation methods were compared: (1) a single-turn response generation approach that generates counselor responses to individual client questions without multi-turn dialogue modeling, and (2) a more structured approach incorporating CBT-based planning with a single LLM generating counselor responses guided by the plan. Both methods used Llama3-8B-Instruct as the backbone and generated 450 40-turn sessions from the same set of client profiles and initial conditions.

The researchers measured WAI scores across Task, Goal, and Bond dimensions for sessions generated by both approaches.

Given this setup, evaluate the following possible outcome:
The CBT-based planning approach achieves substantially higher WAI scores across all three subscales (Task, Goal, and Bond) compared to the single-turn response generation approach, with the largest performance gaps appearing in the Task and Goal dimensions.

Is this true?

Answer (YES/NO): NO